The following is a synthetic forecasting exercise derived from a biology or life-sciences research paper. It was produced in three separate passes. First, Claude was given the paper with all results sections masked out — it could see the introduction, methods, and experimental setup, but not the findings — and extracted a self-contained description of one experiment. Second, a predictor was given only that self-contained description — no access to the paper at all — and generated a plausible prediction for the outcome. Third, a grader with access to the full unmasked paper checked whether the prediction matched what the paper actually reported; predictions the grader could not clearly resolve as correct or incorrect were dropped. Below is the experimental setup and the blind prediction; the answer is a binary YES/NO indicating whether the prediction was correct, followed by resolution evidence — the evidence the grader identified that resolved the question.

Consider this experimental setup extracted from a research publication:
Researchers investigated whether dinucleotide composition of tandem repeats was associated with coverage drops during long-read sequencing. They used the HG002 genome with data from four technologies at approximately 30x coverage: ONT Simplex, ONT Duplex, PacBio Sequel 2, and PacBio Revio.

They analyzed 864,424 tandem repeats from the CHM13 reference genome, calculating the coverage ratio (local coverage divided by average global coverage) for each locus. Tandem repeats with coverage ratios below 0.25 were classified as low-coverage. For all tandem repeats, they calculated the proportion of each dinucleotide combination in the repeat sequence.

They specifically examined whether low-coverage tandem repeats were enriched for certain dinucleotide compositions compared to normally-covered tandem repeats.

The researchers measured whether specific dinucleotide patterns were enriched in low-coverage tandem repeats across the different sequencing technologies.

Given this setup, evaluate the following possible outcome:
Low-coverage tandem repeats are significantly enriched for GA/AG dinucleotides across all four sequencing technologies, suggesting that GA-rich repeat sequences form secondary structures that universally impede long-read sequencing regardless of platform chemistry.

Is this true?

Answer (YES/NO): NO